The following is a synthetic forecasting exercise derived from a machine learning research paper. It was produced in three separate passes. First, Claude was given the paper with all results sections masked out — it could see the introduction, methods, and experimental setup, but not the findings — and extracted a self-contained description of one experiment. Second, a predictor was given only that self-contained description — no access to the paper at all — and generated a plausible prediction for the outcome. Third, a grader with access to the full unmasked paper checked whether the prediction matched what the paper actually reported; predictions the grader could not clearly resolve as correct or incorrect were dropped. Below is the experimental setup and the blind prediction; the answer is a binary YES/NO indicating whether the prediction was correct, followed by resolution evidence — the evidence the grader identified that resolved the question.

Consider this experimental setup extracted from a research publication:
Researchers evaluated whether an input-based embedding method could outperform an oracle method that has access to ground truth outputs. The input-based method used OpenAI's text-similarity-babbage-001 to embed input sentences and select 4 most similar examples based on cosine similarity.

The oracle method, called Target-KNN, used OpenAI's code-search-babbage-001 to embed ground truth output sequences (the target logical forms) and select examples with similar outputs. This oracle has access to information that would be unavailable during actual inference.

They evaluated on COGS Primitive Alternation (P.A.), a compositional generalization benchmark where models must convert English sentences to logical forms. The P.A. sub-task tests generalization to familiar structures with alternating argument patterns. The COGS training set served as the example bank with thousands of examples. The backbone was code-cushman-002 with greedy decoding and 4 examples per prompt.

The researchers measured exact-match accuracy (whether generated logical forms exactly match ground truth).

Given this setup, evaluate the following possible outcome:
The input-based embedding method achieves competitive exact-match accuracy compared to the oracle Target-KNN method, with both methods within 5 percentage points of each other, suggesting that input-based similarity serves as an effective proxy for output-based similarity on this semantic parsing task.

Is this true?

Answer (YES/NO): YES